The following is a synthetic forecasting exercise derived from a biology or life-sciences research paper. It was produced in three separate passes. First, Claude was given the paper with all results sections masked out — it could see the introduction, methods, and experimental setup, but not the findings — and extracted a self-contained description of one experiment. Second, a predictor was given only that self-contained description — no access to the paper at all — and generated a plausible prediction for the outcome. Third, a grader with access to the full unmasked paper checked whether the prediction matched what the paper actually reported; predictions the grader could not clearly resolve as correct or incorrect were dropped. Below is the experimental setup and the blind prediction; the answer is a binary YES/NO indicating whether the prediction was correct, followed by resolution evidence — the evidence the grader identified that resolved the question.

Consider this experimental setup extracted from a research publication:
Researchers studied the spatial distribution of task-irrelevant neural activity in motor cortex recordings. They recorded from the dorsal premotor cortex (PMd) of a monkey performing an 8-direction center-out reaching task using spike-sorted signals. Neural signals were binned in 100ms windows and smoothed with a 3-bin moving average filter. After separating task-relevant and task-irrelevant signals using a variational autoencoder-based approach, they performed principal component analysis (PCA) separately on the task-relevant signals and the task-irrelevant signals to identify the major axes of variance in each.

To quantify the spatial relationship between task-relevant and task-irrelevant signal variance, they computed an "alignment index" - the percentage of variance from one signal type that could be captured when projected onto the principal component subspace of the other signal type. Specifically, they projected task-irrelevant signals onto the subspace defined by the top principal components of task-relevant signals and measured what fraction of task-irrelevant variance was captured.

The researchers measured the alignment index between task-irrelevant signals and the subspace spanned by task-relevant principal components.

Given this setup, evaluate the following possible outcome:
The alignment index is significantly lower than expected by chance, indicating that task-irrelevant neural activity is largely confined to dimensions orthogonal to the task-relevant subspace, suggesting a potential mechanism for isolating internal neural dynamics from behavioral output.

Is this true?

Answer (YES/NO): NO